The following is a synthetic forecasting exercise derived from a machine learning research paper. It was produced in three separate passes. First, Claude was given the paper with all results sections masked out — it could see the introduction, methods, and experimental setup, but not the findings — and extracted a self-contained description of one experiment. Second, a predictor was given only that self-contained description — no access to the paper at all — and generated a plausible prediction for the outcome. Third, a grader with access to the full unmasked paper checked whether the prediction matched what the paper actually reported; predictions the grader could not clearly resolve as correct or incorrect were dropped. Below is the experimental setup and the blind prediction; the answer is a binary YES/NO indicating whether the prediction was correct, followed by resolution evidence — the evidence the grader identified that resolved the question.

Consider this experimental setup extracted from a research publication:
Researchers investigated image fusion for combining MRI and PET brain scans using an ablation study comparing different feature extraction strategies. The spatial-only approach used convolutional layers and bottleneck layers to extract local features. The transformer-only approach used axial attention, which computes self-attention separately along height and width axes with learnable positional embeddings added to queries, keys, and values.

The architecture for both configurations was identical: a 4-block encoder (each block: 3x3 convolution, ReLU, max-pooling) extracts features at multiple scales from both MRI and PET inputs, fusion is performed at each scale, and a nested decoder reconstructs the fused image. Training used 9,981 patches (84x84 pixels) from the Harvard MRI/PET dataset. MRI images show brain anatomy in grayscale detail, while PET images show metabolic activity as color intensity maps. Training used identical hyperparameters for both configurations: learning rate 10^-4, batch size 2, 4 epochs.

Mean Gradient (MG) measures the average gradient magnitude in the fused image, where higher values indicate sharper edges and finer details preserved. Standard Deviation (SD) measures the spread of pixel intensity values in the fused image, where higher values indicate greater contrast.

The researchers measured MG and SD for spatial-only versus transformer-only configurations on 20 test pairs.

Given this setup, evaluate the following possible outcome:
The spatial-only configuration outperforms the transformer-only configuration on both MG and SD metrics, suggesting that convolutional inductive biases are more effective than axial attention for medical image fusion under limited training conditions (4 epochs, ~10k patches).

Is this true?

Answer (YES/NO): NO